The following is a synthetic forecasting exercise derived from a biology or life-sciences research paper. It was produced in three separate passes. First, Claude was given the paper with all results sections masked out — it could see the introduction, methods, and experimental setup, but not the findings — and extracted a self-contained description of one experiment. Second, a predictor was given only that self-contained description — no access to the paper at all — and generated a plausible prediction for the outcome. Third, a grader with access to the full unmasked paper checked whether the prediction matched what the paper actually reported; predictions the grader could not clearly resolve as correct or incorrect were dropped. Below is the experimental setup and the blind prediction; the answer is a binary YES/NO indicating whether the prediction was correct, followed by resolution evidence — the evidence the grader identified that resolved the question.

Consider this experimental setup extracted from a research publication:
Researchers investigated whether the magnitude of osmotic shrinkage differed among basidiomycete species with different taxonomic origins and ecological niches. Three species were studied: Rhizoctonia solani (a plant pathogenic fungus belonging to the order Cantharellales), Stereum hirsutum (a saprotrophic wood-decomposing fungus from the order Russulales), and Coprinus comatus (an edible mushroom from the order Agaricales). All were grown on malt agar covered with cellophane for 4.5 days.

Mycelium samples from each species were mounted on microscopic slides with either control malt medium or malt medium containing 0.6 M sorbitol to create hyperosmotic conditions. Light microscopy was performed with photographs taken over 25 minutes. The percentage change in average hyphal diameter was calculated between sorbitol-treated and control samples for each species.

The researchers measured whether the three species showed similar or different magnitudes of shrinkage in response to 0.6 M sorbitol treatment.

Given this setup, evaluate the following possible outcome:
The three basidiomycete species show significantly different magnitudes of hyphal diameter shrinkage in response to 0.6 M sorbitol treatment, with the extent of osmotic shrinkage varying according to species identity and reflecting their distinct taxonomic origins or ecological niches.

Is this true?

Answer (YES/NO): NO